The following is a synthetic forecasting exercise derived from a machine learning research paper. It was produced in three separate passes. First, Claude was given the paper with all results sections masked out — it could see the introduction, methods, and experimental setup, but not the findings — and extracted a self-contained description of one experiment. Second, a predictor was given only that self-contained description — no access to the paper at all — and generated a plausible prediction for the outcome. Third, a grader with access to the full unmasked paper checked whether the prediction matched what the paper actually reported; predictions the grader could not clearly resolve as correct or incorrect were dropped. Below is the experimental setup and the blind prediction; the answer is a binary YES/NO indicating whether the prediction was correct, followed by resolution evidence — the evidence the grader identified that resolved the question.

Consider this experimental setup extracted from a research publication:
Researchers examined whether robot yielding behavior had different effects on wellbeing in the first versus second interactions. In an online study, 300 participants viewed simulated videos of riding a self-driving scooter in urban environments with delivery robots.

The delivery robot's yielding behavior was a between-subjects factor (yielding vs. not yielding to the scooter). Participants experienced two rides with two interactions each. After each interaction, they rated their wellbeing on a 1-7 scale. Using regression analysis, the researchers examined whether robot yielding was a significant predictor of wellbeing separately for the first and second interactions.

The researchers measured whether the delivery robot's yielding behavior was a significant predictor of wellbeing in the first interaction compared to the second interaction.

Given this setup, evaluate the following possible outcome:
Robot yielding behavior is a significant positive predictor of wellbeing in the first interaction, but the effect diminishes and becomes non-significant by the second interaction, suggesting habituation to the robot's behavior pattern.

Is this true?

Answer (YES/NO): YES